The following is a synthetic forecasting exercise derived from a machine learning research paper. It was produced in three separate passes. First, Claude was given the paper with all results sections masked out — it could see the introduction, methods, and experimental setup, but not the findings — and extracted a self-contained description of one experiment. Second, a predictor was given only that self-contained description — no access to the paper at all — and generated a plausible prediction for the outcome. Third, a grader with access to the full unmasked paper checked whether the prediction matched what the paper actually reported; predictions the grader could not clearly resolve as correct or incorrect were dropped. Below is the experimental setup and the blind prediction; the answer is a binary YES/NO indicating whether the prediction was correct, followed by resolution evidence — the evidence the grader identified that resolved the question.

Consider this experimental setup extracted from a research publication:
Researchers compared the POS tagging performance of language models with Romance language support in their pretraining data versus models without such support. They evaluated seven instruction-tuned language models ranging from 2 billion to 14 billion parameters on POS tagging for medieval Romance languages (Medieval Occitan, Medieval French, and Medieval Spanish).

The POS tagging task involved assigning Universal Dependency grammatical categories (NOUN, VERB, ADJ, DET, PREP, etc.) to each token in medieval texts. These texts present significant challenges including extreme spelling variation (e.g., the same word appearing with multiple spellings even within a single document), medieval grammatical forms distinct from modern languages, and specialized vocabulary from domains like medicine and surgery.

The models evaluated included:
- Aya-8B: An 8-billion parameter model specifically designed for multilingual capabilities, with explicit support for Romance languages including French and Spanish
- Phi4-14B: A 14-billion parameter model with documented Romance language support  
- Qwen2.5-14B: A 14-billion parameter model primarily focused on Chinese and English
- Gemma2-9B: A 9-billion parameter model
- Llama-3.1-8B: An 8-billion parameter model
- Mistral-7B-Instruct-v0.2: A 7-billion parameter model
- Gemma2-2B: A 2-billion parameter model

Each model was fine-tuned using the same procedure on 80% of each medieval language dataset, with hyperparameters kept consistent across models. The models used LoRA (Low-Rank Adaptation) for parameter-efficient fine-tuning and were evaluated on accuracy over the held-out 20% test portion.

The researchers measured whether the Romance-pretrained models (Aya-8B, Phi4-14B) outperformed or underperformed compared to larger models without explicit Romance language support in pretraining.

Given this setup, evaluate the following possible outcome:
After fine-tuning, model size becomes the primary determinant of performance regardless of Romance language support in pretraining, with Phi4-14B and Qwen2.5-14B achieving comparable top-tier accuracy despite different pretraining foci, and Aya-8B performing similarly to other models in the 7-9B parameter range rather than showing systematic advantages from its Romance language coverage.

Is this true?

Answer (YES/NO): NO